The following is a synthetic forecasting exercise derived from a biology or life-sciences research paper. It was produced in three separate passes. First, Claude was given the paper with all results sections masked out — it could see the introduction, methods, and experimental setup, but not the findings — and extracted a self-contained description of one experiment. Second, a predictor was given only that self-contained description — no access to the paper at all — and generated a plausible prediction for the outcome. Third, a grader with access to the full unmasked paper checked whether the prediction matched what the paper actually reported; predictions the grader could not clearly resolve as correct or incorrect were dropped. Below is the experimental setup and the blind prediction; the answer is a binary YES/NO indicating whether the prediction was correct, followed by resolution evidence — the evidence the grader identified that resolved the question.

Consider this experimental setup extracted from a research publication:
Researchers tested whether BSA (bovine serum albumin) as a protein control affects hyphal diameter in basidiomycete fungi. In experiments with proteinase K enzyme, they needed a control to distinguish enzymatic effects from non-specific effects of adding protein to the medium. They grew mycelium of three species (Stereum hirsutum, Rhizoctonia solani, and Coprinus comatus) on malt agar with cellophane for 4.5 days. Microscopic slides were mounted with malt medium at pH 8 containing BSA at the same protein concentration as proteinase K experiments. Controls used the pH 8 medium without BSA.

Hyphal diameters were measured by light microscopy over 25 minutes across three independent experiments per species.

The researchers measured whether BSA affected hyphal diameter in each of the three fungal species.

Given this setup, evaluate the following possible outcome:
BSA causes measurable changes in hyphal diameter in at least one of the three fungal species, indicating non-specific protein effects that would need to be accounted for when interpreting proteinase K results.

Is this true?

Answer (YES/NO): YES